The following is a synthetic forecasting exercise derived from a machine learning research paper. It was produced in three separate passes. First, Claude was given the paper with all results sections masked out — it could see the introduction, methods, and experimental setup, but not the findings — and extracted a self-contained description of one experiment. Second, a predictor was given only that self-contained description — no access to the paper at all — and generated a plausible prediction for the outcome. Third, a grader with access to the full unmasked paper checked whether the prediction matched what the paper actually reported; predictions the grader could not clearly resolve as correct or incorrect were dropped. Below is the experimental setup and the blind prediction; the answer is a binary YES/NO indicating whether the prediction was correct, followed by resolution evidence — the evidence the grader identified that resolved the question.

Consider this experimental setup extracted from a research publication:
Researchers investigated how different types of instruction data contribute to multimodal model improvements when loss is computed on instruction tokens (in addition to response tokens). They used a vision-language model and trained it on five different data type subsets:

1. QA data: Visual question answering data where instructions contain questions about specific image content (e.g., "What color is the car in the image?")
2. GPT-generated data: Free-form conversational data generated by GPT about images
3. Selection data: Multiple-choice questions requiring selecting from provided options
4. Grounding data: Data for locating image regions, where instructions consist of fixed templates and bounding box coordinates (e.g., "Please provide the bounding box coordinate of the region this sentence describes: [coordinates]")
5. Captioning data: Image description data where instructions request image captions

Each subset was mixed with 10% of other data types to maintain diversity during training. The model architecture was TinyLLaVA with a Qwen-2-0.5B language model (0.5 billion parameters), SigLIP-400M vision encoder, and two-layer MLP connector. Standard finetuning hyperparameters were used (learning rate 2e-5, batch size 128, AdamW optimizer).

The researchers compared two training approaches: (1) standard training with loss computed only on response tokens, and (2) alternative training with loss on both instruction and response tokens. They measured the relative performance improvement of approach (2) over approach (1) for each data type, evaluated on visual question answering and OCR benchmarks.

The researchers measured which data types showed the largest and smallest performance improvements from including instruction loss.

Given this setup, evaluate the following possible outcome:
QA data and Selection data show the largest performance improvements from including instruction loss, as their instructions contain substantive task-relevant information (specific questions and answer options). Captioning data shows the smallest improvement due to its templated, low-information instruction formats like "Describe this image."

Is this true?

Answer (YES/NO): NO